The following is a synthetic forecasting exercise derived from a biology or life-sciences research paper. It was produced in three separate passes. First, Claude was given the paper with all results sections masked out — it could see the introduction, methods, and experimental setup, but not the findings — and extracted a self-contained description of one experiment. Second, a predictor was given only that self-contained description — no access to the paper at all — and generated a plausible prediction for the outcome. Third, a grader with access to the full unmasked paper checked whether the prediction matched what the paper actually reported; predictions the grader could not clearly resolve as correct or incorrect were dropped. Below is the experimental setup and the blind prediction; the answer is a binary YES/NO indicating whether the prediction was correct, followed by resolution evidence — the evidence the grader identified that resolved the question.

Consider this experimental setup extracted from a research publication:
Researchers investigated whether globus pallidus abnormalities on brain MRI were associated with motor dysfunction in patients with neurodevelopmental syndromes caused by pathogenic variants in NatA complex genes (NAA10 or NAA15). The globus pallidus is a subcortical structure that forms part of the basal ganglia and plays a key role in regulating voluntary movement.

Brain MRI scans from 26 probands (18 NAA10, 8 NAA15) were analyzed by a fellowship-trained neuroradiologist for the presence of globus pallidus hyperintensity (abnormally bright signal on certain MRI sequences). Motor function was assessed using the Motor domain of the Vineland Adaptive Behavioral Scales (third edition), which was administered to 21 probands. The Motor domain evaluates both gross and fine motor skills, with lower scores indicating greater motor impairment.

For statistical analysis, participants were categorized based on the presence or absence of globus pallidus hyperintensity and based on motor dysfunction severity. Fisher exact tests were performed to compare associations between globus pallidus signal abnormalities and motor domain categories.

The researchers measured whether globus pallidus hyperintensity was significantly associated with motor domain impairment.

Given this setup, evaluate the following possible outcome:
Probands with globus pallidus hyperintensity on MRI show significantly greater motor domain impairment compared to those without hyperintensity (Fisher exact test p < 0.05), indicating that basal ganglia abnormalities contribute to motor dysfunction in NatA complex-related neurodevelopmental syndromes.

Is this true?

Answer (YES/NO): NO